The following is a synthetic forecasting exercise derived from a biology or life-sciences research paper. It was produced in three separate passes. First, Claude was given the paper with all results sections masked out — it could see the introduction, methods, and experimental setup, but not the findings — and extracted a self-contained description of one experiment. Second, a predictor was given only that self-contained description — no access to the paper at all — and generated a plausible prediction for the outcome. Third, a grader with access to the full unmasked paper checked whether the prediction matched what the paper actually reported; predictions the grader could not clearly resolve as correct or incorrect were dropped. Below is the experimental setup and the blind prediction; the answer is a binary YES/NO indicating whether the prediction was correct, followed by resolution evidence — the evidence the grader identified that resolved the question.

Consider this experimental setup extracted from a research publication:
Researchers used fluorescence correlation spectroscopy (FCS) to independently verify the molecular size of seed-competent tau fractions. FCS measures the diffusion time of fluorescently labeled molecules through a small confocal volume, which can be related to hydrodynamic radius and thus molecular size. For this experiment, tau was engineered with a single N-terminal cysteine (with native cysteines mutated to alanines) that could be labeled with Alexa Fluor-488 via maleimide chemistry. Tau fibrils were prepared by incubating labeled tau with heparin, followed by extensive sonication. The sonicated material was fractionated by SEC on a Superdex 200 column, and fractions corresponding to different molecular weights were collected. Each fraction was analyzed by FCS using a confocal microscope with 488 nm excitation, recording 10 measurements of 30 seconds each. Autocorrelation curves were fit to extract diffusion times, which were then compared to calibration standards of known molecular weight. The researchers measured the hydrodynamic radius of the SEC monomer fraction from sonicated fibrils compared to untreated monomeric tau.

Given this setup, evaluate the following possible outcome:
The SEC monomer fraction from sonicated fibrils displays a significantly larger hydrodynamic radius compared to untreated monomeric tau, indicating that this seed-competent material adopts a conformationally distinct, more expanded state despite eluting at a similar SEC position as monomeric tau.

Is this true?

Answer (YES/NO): NO